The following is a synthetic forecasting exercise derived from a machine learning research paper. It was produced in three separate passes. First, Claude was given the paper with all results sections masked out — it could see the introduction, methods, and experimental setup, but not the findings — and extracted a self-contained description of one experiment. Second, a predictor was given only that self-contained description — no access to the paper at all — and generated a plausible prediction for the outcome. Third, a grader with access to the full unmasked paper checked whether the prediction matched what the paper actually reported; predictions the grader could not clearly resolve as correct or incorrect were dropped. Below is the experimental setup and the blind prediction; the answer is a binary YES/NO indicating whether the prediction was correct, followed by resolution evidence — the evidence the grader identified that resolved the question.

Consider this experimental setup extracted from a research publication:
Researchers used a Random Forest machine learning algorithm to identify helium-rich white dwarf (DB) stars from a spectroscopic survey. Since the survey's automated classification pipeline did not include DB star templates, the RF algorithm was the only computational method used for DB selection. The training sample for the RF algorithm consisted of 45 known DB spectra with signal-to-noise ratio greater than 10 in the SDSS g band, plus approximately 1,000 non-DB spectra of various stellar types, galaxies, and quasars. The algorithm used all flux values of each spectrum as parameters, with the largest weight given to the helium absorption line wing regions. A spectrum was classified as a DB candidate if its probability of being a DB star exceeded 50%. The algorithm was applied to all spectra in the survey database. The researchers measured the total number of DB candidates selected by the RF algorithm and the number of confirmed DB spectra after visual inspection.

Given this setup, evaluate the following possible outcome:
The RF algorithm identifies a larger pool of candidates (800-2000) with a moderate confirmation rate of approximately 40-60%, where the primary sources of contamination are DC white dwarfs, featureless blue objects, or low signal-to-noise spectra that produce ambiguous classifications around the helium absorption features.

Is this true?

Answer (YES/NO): NO